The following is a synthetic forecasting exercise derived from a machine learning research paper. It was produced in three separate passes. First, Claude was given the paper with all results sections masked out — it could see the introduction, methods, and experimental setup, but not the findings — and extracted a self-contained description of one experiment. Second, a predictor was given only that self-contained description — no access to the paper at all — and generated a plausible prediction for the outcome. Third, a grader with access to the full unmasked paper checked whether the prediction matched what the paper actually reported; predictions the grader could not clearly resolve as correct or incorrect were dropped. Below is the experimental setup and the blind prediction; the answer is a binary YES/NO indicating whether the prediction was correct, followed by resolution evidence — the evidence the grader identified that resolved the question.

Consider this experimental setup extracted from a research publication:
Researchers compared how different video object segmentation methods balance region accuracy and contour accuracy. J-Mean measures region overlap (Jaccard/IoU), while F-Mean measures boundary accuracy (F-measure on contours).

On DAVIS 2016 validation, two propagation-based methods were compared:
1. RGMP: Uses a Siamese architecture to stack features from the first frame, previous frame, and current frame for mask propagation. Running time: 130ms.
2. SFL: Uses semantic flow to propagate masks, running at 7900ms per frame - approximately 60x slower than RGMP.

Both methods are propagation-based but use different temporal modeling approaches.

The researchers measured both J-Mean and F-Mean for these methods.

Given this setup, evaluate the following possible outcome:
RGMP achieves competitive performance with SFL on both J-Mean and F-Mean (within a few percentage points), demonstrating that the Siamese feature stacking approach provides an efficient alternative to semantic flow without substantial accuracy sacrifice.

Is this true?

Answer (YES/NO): NO